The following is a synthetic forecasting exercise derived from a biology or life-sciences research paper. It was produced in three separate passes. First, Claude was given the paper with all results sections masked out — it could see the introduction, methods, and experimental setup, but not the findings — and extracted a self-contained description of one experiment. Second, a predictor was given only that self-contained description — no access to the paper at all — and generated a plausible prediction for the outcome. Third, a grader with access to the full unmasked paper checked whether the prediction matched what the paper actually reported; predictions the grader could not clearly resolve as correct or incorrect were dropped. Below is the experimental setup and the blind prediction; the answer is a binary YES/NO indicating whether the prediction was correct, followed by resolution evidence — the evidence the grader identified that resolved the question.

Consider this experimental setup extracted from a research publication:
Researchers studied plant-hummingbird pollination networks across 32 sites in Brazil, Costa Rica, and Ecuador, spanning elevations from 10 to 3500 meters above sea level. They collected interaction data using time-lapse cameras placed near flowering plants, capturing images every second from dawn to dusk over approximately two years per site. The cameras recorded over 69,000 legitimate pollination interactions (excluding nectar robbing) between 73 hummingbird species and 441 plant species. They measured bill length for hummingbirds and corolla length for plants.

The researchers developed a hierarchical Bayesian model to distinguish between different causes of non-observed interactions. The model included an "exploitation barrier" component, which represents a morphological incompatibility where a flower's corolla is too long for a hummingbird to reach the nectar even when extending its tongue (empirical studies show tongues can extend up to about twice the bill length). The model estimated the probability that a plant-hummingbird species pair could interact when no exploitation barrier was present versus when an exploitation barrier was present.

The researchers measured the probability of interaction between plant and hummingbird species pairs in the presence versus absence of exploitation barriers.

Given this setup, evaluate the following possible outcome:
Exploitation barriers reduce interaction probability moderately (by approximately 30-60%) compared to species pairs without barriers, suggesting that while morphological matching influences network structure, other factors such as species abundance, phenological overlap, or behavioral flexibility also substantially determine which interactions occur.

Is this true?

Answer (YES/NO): YES